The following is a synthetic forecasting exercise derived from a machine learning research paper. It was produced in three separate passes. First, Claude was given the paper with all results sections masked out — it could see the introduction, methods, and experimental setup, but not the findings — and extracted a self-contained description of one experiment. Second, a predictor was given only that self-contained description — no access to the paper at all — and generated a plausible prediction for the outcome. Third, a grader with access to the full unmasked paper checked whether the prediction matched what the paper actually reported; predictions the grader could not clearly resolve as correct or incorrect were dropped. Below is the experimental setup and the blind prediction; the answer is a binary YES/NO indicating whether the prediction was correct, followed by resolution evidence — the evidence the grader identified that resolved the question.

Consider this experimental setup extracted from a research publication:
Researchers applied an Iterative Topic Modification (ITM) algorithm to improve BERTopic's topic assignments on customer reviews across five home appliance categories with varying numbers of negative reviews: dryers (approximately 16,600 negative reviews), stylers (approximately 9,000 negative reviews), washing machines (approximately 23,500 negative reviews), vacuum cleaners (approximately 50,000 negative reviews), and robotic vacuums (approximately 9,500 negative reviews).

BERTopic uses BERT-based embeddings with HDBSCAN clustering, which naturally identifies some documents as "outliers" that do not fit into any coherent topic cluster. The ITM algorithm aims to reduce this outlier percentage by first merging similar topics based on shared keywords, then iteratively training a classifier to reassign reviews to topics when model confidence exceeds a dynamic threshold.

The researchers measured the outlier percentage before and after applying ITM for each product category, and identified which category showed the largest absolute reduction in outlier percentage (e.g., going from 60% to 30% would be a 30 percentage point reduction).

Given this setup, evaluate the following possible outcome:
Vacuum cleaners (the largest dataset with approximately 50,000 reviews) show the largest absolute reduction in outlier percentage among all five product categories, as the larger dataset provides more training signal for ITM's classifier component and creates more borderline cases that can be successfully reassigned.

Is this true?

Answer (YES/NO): YES